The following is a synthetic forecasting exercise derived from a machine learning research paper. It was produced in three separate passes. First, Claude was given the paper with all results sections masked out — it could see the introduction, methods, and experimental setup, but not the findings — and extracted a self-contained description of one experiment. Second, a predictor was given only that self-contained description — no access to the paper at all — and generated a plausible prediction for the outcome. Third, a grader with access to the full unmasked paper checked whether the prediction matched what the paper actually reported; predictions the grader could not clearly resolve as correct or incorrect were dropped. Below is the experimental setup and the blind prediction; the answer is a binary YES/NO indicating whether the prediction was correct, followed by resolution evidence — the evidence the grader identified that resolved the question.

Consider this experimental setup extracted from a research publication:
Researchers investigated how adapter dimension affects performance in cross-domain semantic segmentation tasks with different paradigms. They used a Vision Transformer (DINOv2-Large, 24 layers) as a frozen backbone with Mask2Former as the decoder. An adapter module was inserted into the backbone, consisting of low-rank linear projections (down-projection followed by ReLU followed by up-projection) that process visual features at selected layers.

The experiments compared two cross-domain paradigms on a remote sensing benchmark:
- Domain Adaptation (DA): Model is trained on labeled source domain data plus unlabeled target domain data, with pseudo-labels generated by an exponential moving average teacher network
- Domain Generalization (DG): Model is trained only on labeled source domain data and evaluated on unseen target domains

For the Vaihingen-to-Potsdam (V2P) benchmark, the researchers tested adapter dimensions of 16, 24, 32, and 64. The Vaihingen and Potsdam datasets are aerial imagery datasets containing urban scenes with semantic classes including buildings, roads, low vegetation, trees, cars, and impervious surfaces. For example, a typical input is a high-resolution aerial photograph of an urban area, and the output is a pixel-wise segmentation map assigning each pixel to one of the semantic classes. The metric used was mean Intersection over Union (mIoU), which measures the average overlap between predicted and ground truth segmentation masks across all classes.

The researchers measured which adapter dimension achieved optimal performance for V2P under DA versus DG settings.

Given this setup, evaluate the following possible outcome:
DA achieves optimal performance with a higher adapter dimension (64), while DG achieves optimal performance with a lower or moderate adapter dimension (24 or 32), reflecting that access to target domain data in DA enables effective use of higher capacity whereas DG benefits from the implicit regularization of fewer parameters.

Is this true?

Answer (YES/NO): NO